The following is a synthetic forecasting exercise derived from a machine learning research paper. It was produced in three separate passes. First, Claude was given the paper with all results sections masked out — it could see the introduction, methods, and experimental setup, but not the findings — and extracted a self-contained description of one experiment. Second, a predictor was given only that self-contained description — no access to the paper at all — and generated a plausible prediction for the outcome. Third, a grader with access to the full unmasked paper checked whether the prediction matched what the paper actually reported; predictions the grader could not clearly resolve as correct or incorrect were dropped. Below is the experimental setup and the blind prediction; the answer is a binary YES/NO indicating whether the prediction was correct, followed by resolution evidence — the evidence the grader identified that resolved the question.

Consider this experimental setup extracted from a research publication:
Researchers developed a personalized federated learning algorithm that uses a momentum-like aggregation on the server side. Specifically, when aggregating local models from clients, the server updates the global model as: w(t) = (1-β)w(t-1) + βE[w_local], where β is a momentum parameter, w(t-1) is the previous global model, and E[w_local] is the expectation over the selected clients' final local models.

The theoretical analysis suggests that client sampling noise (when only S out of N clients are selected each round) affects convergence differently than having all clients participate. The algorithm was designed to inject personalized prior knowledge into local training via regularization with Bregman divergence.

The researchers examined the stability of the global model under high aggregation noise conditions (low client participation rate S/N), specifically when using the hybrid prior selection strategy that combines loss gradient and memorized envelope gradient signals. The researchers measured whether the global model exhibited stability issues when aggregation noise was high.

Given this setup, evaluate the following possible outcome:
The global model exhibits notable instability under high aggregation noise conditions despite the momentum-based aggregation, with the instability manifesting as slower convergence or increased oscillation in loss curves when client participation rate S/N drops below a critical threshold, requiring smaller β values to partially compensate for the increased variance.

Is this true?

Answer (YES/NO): NO